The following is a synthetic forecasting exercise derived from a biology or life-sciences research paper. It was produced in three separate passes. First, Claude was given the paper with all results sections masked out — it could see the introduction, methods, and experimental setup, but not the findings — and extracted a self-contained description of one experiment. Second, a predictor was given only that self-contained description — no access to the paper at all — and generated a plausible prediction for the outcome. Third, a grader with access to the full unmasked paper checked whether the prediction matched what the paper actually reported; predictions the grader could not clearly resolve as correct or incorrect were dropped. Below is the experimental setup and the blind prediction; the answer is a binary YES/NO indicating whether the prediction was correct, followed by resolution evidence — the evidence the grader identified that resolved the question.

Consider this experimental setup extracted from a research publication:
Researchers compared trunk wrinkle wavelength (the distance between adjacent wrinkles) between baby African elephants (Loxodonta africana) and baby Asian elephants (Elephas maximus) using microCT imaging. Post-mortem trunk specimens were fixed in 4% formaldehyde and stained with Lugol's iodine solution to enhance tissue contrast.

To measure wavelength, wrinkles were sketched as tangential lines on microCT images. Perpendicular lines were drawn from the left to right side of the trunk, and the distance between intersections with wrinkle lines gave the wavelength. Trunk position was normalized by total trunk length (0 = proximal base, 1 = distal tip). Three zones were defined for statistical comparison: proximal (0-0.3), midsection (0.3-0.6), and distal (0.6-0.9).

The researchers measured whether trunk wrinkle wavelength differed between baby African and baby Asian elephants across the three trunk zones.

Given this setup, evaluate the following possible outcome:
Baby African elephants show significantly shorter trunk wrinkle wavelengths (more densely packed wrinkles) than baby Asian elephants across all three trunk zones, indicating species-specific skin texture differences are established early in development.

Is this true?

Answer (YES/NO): NO